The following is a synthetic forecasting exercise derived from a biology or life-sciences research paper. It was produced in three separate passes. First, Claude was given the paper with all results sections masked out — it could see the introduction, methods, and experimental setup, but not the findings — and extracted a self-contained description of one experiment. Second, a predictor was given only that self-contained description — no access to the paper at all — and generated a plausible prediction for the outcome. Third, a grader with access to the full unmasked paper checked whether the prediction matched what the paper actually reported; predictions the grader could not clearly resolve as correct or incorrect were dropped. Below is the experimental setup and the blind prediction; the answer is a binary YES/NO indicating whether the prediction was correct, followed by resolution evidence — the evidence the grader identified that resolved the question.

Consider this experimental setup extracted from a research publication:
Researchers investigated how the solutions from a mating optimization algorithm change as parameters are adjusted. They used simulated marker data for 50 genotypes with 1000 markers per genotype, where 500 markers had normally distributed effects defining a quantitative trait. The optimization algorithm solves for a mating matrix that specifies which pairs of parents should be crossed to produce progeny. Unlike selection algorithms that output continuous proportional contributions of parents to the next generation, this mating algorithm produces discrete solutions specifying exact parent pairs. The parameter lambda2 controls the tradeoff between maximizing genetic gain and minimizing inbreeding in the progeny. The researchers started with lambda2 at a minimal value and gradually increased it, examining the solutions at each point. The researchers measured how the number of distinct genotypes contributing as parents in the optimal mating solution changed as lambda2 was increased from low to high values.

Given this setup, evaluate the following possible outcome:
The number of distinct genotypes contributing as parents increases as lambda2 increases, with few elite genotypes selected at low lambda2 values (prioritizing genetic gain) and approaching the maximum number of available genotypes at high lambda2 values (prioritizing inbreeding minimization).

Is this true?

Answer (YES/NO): YES